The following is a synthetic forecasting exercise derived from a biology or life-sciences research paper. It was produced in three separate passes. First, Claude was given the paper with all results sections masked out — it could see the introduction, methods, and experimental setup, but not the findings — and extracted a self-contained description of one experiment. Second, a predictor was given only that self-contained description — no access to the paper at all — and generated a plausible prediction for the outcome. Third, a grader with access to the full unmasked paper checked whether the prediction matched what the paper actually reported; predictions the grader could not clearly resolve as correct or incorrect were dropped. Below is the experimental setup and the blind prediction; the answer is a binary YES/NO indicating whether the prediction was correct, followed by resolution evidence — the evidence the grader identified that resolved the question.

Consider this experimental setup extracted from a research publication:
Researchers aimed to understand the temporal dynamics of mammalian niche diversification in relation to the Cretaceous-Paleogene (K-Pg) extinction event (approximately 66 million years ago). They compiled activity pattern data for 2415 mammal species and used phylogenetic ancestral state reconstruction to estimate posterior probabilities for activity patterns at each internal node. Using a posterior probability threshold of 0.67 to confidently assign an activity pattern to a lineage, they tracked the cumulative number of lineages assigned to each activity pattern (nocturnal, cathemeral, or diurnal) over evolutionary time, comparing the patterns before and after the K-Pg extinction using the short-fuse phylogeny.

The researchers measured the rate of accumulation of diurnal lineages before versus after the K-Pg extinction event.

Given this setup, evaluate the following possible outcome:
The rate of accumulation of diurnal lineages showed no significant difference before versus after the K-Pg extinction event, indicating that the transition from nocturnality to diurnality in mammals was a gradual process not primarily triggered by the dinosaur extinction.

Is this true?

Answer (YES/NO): NO